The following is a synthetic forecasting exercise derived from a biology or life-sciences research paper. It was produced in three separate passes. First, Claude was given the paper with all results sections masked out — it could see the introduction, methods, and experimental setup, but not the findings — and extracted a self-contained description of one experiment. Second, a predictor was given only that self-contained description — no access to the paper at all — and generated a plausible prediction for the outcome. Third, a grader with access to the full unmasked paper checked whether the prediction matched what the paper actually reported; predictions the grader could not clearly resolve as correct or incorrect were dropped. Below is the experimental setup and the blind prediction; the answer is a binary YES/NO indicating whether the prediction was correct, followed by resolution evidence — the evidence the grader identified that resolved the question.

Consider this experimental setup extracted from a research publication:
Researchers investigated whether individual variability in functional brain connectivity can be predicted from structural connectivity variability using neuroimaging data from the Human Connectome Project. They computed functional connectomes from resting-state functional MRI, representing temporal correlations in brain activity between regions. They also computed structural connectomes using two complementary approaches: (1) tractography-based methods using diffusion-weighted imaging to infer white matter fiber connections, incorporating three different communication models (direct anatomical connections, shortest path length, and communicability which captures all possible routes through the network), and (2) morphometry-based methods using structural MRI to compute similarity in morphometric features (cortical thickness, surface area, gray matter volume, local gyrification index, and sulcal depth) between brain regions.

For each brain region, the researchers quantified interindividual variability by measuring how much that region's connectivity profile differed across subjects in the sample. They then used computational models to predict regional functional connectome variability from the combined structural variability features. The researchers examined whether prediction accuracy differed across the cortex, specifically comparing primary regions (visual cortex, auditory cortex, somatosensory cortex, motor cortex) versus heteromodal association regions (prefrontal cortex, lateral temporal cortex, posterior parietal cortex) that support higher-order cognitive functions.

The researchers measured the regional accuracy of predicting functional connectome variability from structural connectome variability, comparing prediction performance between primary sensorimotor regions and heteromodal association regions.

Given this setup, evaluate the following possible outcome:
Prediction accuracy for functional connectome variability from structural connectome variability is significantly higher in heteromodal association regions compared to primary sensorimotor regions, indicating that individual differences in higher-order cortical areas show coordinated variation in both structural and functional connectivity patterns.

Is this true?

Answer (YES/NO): NO